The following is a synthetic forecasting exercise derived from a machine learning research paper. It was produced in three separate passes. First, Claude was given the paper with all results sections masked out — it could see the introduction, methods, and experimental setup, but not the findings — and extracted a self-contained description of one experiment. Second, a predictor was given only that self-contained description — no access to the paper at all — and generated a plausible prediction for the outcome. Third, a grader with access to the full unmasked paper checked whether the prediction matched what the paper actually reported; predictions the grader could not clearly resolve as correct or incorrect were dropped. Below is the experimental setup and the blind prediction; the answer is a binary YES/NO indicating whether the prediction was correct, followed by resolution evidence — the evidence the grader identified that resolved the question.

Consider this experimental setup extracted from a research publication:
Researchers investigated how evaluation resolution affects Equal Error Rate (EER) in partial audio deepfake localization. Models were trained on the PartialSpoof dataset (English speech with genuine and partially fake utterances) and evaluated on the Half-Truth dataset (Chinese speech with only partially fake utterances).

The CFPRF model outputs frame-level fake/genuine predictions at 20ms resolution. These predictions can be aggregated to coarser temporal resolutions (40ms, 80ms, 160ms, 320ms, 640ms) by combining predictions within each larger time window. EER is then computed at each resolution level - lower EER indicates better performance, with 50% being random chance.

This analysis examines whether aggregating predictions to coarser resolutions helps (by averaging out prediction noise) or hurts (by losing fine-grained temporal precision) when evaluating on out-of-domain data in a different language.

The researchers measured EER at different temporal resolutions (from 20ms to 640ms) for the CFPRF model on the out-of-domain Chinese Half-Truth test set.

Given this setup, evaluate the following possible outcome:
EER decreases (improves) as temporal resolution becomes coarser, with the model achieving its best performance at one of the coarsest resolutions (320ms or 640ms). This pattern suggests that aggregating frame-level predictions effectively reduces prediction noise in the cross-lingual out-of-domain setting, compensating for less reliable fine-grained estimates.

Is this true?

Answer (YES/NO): NO